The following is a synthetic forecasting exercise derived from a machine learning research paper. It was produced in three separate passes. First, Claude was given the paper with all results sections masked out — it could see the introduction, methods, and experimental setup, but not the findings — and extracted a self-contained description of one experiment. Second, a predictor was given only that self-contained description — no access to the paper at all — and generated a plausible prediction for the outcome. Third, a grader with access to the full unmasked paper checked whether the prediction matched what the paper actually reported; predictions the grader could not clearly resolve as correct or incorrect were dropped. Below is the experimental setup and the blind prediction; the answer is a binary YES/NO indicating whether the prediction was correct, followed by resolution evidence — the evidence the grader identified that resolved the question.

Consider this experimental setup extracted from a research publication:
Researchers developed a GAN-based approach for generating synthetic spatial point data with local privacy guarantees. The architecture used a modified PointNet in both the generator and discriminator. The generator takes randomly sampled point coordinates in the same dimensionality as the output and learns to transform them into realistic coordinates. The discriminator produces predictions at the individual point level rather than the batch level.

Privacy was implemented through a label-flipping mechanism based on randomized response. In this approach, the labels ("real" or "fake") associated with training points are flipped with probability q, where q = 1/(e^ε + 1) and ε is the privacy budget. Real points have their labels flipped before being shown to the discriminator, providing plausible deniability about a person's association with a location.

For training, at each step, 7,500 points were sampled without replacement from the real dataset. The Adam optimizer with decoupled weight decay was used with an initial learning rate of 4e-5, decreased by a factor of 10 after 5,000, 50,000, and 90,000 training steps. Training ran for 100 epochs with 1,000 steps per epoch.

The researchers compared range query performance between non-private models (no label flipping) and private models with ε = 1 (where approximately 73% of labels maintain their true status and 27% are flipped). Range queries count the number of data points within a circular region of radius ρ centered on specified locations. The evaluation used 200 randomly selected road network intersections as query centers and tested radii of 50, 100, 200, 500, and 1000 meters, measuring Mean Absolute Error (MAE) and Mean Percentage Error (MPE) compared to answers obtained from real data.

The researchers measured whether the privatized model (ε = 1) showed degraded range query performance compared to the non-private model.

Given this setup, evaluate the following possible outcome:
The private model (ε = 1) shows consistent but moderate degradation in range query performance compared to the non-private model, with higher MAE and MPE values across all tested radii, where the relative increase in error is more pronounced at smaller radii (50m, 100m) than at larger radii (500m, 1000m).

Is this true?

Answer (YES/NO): NO